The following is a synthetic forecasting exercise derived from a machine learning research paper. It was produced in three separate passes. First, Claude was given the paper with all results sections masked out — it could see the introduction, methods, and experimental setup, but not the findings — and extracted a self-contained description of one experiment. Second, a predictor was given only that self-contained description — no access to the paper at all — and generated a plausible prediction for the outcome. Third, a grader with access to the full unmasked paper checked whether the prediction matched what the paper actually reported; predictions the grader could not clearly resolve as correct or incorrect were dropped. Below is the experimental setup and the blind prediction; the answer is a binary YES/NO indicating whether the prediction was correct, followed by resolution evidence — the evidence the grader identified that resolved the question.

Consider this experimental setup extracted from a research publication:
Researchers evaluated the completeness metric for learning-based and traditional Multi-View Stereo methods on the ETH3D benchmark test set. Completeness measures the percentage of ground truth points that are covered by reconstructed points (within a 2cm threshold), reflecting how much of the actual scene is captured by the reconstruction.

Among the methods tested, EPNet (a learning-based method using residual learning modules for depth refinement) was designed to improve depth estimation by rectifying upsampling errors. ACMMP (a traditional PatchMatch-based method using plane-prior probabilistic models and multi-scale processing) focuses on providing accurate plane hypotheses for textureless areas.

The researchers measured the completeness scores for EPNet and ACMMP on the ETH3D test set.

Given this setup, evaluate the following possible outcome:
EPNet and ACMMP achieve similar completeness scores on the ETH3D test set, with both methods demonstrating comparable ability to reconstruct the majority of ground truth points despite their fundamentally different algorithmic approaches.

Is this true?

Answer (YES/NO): NO